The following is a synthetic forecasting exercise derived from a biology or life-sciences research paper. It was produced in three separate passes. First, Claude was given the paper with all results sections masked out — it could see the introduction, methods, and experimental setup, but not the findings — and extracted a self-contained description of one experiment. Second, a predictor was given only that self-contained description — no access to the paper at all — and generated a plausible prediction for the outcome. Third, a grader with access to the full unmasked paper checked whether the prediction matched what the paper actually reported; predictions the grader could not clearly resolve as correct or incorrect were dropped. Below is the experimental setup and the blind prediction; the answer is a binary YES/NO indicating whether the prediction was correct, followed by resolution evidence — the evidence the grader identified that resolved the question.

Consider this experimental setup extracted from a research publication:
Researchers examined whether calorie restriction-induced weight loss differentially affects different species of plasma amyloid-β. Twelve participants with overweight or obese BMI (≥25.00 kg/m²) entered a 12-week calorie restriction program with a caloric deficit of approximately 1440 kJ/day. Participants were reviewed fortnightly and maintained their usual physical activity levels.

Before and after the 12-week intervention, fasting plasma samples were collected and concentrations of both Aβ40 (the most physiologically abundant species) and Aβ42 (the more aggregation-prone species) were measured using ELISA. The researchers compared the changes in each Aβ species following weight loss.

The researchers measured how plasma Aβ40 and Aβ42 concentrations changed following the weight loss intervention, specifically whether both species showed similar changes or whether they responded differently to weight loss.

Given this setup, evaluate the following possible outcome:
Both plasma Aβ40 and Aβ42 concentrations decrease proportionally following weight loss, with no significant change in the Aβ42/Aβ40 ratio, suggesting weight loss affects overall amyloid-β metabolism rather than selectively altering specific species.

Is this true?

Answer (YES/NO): NO